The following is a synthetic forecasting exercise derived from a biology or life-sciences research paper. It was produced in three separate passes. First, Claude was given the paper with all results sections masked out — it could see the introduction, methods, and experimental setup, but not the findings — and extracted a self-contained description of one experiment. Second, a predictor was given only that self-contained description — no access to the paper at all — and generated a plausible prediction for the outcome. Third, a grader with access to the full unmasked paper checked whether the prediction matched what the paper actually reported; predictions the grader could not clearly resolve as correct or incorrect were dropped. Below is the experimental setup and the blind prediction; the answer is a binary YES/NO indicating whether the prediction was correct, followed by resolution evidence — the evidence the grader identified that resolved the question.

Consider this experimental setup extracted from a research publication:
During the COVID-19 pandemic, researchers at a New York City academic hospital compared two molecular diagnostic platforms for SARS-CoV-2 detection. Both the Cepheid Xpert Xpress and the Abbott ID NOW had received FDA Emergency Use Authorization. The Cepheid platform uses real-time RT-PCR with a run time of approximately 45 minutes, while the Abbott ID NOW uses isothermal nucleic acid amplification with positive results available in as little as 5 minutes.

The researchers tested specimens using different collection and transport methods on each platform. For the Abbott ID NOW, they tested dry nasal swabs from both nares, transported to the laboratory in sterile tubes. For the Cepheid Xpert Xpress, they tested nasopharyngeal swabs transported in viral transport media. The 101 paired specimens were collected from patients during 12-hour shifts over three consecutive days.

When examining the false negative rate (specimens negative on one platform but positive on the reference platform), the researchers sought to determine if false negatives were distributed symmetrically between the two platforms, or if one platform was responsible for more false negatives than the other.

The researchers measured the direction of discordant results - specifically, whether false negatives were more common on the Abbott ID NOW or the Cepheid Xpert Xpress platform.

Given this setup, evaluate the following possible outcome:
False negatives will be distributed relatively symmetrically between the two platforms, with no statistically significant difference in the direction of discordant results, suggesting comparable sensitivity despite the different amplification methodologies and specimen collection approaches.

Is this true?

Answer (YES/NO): NO